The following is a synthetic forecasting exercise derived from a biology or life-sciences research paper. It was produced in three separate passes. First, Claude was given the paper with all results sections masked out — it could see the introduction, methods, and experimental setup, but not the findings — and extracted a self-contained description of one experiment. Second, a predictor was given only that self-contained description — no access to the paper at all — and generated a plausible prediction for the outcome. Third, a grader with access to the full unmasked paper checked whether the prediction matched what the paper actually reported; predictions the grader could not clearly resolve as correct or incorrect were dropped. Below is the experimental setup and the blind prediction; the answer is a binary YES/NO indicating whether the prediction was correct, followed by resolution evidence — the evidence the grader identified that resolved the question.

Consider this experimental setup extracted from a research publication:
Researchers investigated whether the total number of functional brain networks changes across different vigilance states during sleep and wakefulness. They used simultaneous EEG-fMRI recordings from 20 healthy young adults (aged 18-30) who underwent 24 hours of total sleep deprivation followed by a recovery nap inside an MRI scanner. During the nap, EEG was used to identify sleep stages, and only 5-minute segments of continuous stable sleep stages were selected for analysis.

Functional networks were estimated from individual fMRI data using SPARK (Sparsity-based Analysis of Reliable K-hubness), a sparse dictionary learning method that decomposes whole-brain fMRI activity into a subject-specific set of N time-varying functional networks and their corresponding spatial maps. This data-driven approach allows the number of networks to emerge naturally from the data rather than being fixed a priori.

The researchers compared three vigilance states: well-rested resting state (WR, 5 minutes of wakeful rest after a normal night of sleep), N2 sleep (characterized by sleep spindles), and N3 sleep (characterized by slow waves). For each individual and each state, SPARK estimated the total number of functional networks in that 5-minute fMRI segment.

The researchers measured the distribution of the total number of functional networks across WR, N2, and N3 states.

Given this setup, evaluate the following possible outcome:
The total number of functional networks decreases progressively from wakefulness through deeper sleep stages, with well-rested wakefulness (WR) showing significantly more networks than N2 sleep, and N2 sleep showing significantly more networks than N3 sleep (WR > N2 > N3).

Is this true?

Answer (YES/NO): NO